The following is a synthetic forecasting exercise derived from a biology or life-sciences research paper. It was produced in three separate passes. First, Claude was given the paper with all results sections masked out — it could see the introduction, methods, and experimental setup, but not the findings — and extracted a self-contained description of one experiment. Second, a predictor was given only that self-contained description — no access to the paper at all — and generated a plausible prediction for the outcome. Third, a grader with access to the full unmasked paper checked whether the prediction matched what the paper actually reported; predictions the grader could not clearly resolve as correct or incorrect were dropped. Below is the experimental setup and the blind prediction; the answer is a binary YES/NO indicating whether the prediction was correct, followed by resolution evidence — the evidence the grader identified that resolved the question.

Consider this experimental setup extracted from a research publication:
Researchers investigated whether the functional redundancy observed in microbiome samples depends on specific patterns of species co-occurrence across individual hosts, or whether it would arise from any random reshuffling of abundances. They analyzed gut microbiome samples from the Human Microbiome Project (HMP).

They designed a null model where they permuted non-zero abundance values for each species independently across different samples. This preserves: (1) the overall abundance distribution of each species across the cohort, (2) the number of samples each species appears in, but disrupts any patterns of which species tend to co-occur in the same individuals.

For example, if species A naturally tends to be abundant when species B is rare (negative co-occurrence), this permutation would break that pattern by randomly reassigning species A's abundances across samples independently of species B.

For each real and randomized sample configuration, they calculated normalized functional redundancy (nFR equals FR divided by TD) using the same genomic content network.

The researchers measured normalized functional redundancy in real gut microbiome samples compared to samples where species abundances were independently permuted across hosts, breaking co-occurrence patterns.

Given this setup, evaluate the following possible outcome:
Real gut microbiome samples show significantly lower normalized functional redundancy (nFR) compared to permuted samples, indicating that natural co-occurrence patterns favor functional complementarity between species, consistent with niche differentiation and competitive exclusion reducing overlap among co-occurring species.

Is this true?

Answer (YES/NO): NO